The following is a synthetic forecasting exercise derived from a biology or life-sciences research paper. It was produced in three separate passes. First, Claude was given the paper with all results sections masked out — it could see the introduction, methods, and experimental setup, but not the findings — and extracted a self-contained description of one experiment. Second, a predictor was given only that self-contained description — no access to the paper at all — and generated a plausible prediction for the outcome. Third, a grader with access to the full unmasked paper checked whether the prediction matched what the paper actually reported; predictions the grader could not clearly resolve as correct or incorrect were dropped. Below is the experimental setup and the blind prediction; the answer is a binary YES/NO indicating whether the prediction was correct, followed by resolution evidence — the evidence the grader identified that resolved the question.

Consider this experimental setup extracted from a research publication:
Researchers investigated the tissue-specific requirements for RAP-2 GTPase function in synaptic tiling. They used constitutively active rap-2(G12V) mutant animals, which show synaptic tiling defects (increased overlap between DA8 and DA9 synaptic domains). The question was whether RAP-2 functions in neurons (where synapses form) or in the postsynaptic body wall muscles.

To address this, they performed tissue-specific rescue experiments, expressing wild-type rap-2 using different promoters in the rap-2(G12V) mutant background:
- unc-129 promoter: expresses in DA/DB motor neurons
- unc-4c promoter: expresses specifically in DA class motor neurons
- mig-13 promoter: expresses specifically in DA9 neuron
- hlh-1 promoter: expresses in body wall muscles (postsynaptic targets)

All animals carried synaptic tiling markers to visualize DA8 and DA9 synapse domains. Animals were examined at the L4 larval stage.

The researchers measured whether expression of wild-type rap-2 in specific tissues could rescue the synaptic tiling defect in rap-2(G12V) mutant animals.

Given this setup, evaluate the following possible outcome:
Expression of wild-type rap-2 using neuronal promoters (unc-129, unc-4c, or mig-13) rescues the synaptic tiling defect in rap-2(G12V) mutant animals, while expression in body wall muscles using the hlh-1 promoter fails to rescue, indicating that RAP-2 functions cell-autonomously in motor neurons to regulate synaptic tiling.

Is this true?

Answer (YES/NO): NO